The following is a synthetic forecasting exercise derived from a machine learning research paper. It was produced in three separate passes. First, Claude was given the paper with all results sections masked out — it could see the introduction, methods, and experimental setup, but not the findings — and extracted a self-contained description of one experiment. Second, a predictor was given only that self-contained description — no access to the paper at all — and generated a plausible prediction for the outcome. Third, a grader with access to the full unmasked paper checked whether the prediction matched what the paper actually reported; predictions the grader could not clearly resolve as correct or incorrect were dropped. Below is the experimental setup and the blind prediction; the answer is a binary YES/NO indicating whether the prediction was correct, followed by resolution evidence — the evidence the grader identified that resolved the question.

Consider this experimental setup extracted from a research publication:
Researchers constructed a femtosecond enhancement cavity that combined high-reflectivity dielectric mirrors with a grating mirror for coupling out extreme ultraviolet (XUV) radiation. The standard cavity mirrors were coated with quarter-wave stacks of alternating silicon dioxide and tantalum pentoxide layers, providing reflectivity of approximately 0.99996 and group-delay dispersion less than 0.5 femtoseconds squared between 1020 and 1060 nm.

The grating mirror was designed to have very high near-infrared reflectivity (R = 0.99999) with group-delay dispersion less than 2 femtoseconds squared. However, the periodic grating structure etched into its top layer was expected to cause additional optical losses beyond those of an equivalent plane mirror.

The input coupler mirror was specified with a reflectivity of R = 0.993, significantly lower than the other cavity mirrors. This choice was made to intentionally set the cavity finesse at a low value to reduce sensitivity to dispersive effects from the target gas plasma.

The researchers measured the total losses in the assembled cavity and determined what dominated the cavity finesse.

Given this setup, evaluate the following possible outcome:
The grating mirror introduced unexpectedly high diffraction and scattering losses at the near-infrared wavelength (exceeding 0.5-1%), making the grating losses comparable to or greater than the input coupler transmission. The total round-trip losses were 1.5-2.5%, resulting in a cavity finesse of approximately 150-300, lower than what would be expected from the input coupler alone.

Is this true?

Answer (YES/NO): NO